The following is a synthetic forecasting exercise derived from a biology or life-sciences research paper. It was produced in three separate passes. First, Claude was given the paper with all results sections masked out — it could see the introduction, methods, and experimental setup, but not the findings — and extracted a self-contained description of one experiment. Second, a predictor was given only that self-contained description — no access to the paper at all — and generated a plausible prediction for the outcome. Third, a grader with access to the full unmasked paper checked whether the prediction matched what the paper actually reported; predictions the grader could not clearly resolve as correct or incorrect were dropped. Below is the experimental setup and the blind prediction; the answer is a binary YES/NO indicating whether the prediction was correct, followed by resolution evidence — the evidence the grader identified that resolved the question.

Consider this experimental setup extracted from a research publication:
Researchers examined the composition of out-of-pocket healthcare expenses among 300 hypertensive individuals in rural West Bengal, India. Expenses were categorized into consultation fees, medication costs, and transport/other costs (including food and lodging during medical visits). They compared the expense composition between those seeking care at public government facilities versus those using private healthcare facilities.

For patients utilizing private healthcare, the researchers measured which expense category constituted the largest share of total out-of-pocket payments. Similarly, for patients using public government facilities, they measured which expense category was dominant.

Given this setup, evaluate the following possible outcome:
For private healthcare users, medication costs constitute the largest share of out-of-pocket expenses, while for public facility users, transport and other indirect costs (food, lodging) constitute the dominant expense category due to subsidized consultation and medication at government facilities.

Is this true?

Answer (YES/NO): YES